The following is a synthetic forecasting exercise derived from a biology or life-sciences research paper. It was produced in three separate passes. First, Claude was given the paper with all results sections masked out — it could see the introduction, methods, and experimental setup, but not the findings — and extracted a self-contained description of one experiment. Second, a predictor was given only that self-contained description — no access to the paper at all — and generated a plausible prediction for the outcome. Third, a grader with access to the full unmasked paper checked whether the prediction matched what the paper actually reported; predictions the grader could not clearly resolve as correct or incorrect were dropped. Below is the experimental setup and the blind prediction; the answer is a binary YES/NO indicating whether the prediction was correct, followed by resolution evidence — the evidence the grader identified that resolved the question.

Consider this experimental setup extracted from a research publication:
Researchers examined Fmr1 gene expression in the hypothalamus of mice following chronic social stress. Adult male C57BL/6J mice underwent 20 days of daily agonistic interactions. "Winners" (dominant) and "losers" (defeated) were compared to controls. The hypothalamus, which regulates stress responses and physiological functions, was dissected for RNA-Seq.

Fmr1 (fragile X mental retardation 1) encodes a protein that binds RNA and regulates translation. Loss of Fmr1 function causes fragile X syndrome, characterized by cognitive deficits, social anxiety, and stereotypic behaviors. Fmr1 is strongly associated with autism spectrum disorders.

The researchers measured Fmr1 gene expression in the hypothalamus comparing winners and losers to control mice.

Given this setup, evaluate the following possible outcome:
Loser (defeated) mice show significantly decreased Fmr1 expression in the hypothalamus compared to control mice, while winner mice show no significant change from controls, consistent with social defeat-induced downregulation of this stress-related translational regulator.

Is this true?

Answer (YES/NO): NO